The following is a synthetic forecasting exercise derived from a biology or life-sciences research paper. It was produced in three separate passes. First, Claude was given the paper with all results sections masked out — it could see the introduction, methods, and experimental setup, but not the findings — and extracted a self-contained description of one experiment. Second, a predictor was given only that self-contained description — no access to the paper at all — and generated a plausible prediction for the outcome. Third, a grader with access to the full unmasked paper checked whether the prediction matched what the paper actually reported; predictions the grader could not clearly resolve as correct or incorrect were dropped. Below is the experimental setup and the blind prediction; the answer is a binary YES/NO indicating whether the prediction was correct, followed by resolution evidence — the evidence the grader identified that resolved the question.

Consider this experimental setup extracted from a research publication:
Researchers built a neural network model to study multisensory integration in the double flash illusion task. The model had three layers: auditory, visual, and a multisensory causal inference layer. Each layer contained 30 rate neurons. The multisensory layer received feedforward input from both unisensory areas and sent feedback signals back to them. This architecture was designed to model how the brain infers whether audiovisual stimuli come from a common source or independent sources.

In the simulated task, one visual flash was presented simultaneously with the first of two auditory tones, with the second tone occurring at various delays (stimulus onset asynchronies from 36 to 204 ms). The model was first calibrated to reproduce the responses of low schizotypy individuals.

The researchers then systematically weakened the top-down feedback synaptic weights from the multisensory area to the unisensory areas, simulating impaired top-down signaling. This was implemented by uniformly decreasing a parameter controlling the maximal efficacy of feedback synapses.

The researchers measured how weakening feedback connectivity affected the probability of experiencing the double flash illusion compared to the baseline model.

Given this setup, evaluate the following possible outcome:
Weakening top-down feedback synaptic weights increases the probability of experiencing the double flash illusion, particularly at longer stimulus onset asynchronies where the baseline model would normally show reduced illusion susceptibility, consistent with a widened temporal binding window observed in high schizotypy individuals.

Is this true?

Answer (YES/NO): NO